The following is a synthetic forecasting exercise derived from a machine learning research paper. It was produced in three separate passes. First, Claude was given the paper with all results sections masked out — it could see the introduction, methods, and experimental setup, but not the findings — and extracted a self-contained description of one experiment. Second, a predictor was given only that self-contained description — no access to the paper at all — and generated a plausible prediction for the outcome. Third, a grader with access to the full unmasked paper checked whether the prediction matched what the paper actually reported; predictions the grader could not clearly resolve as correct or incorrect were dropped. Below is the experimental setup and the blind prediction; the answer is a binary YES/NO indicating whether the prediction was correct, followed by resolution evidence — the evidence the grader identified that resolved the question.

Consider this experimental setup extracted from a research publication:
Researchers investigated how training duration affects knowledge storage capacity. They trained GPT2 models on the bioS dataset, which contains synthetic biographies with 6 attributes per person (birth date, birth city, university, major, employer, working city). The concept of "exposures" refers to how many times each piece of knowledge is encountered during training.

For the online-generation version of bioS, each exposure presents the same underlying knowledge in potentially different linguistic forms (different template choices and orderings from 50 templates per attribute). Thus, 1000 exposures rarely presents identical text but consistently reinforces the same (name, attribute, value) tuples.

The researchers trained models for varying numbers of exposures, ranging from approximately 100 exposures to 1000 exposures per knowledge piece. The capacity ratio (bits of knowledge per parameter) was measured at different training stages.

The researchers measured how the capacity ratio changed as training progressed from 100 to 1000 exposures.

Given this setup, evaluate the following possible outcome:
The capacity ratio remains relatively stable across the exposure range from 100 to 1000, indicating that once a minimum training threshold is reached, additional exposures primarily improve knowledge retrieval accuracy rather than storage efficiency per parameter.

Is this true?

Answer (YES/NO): NO